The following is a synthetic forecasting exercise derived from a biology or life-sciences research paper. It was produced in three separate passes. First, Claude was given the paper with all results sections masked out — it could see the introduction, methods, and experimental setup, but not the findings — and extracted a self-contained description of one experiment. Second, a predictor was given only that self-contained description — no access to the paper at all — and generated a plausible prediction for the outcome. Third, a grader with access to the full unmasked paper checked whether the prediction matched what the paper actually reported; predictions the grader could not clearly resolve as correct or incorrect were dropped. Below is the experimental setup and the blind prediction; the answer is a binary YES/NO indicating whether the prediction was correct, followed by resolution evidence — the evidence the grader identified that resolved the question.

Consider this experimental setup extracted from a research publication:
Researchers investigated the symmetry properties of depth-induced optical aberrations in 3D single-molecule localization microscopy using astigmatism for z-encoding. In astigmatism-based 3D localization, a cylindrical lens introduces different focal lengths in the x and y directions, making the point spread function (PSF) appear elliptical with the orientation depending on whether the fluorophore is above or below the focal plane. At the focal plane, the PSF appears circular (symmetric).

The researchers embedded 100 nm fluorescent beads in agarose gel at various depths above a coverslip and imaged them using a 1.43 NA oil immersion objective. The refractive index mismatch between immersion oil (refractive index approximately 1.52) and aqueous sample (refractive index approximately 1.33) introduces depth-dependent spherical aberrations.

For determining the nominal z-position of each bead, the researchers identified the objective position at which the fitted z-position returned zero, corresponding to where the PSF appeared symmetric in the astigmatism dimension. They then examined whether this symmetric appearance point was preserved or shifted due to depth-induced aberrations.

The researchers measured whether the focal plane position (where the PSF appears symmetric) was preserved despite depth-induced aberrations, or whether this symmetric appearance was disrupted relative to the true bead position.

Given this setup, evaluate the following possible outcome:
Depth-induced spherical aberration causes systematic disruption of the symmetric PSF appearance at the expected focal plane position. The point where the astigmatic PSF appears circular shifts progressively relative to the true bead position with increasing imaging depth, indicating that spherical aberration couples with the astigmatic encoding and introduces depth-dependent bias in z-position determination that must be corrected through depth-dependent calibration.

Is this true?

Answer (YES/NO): NO